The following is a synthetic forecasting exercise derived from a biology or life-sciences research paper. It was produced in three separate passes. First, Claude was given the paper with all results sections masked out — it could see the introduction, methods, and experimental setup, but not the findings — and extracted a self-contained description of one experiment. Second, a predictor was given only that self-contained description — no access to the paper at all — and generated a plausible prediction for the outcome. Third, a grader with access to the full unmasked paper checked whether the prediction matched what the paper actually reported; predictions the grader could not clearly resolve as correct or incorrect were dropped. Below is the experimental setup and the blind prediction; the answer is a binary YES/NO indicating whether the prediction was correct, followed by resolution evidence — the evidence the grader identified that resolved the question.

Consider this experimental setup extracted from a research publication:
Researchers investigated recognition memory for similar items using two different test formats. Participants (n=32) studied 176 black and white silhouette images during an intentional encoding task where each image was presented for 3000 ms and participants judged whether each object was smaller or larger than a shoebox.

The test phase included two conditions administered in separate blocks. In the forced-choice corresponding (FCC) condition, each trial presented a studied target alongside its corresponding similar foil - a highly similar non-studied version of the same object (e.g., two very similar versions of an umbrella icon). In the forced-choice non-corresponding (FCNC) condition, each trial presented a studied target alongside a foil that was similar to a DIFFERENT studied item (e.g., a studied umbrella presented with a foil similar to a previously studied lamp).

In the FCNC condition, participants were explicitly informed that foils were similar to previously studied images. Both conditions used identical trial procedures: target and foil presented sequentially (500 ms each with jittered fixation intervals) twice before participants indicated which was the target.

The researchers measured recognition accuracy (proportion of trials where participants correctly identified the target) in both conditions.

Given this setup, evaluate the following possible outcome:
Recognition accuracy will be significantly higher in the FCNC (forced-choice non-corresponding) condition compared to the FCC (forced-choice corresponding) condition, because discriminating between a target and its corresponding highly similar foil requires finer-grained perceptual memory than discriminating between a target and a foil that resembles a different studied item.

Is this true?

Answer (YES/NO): NO